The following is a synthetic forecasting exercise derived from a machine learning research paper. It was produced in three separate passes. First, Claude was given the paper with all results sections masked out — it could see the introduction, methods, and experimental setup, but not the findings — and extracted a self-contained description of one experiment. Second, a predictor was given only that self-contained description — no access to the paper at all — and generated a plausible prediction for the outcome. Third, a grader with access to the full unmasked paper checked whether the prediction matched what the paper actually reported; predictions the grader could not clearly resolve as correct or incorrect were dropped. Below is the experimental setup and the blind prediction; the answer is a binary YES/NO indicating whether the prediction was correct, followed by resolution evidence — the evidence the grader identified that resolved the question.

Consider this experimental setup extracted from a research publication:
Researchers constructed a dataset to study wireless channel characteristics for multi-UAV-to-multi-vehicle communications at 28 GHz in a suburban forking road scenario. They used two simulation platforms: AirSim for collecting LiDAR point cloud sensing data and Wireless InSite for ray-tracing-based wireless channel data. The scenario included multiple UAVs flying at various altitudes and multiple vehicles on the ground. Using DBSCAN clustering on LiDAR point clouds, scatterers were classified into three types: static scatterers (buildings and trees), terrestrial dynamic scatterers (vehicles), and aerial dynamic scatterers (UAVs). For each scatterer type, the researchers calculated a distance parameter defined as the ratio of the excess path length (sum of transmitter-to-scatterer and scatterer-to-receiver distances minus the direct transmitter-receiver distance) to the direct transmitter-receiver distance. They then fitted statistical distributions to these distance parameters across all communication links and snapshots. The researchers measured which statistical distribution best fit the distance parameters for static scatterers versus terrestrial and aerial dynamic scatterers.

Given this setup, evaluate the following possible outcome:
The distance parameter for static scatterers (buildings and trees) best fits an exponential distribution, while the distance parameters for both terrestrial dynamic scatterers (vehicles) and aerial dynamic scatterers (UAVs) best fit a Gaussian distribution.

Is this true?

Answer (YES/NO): NO